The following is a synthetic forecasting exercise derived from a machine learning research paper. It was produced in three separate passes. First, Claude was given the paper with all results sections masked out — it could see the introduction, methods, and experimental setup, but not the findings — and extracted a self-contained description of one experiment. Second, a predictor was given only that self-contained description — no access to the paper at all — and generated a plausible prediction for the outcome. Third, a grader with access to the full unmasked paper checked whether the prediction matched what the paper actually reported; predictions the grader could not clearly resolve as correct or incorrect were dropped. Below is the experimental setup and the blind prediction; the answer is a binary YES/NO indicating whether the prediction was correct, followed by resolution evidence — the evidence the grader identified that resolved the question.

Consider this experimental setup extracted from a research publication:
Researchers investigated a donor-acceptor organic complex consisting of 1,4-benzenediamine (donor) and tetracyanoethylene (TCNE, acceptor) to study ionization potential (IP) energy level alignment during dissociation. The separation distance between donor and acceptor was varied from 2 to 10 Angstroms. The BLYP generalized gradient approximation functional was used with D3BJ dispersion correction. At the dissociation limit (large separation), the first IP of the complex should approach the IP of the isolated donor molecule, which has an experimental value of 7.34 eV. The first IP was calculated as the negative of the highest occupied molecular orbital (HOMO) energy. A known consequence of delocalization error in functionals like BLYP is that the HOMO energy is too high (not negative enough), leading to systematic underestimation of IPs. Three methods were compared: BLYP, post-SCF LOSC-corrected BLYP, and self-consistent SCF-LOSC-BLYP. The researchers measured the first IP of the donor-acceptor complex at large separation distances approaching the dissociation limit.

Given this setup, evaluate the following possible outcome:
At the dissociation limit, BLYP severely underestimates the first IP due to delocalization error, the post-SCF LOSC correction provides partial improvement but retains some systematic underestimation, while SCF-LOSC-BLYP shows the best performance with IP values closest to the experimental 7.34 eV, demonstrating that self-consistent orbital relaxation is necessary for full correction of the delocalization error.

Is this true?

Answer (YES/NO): NO